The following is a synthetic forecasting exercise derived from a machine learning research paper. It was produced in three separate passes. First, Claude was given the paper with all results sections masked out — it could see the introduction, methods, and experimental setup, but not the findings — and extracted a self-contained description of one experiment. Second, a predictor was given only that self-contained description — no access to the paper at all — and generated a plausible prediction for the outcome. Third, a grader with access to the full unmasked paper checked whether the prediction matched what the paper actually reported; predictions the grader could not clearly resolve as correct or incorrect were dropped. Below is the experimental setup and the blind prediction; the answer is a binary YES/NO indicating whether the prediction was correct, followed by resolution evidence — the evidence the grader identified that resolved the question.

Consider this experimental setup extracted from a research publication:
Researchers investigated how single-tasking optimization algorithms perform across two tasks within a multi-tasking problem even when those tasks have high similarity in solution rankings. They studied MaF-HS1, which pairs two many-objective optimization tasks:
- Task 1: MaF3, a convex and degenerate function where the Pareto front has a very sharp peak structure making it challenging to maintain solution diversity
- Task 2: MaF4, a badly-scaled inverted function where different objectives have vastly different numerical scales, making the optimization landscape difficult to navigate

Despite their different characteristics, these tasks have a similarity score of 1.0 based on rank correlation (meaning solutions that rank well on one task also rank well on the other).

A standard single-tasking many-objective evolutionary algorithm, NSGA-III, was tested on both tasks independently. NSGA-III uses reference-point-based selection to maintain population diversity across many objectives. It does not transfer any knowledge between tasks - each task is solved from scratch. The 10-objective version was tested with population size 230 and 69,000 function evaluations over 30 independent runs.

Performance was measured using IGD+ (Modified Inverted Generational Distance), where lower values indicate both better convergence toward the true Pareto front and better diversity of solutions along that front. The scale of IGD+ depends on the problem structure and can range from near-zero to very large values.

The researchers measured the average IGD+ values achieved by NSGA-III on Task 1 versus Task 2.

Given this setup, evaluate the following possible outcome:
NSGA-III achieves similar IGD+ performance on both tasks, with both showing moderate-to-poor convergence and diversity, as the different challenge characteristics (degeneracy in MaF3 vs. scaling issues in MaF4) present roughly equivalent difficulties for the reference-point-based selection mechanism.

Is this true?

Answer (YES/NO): NO